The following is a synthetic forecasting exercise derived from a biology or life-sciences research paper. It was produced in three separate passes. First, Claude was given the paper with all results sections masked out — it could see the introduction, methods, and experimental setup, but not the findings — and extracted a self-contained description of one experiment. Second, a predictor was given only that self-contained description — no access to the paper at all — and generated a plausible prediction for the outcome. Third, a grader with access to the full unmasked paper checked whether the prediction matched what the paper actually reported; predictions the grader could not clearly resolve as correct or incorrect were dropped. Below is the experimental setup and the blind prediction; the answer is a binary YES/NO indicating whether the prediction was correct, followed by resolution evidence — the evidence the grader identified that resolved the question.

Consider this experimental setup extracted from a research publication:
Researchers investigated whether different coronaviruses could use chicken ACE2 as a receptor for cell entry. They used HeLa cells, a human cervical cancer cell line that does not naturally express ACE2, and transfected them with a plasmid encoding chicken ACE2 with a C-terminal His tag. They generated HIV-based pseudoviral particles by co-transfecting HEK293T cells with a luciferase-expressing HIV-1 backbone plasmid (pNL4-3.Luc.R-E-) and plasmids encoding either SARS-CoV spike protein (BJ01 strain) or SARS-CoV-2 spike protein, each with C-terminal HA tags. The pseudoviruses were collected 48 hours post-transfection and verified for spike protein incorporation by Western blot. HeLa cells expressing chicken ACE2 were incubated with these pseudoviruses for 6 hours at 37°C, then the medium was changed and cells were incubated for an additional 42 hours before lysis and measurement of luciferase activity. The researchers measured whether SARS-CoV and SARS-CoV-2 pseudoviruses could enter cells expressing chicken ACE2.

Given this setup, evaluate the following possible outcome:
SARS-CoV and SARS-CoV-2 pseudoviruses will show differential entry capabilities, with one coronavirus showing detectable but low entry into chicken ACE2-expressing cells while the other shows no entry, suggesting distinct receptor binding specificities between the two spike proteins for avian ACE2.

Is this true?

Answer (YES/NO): NO